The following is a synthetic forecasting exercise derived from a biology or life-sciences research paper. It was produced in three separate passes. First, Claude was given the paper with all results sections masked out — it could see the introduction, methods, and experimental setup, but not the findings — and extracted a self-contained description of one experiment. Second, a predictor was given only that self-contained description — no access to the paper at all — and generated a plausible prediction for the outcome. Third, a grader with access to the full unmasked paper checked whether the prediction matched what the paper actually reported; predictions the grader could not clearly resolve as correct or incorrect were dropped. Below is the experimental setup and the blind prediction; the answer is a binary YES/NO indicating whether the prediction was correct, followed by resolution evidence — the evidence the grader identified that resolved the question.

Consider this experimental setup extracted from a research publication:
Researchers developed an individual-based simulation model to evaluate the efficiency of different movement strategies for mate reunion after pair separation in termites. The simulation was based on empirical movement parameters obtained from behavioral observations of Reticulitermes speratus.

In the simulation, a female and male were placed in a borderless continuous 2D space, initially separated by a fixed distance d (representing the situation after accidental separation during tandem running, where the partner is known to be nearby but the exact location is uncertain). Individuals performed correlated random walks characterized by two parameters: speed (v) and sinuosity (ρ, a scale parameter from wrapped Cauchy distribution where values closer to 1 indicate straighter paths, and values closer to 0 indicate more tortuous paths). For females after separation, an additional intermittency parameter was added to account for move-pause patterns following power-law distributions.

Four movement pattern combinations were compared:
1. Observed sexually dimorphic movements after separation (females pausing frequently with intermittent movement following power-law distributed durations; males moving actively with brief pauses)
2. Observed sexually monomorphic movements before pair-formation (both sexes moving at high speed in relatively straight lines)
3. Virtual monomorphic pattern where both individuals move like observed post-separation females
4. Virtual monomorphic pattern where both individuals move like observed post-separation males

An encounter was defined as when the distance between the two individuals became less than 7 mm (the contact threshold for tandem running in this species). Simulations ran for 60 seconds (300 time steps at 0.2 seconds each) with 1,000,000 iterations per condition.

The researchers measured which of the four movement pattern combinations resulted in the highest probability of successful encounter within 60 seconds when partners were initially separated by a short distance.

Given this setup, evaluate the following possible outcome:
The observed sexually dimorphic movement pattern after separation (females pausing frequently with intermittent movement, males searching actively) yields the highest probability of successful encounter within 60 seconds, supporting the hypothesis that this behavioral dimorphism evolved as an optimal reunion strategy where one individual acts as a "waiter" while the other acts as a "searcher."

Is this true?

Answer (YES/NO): YES